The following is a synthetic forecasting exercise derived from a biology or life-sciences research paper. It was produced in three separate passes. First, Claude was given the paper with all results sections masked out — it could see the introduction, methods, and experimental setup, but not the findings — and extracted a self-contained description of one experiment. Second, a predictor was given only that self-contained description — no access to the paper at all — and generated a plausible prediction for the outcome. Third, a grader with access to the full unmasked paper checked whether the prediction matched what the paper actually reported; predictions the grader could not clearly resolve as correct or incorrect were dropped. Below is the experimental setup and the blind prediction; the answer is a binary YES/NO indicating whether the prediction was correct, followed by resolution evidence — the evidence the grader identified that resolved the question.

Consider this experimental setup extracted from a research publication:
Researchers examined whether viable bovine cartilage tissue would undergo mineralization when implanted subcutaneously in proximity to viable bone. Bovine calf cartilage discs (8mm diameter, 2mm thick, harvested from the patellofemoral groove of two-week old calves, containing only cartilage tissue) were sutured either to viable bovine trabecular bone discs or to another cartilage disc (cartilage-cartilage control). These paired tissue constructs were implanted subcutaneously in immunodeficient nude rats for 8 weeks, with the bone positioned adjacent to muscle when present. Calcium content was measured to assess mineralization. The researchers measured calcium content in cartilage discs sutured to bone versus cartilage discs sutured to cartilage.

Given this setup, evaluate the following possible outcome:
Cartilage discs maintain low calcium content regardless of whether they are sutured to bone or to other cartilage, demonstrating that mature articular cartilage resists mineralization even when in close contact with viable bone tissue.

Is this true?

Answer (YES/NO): YES